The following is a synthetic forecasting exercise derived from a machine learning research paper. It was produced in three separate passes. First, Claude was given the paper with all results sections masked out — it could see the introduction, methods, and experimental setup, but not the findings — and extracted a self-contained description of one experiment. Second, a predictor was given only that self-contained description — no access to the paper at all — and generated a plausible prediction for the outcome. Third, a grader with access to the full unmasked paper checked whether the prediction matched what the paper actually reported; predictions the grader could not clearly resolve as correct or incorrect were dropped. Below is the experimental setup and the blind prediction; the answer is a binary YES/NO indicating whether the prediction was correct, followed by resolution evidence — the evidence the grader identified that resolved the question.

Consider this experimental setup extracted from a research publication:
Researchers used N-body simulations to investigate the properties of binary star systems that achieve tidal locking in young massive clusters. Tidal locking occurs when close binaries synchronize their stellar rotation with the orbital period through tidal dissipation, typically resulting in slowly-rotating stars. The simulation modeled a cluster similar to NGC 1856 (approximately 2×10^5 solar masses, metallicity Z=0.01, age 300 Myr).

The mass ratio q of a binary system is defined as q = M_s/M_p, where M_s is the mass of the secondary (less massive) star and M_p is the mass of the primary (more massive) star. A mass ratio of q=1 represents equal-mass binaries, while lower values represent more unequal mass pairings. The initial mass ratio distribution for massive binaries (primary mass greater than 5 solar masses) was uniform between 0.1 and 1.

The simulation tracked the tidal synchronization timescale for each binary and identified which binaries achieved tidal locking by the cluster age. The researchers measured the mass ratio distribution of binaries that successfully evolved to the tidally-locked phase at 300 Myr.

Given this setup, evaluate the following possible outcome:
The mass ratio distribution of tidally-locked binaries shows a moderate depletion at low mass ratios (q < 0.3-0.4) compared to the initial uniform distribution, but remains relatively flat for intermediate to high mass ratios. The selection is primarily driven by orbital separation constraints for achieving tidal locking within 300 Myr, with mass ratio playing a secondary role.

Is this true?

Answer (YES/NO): NO